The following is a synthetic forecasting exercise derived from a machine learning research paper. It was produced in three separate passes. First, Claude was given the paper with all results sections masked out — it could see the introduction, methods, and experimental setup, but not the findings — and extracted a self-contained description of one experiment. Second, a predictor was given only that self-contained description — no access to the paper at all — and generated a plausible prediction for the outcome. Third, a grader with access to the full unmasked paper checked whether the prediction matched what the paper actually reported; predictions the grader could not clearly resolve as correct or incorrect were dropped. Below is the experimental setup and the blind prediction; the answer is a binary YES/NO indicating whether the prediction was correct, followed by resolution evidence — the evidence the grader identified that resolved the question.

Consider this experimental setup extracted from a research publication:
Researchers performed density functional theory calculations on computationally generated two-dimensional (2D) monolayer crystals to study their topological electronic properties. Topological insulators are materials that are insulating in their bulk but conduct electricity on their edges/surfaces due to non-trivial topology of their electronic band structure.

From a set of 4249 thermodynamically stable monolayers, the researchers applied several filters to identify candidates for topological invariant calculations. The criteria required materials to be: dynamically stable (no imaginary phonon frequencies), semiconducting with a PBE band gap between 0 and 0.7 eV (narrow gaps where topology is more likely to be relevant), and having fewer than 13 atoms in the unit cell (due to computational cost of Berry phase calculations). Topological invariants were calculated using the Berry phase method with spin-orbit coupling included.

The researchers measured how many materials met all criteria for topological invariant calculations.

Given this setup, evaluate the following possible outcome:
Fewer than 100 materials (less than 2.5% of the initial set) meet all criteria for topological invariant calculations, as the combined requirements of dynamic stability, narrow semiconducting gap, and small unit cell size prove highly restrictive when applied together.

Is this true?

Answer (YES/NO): NO